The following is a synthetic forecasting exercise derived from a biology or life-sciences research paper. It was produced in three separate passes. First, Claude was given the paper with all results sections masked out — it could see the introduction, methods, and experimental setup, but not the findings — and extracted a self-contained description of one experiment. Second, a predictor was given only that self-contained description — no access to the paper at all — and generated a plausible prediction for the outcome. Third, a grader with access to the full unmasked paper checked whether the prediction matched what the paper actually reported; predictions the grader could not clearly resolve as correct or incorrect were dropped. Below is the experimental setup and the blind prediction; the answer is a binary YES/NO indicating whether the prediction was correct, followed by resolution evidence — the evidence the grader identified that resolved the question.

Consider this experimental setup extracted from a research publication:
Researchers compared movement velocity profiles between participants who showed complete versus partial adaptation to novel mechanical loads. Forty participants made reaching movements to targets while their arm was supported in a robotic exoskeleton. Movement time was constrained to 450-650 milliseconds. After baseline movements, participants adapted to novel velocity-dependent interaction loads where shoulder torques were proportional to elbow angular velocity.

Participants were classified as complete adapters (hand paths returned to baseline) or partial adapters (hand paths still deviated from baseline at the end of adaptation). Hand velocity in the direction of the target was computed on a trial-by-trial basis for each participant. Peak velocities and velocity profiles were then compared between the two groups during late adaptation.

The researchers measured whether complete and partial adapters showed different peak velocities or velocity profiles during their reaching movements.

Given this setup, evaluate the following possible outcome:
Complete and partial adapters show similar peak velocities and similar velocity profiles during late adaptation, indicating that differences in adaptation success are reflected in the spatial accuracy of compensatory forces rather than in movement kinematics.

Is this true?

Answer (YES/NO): NO